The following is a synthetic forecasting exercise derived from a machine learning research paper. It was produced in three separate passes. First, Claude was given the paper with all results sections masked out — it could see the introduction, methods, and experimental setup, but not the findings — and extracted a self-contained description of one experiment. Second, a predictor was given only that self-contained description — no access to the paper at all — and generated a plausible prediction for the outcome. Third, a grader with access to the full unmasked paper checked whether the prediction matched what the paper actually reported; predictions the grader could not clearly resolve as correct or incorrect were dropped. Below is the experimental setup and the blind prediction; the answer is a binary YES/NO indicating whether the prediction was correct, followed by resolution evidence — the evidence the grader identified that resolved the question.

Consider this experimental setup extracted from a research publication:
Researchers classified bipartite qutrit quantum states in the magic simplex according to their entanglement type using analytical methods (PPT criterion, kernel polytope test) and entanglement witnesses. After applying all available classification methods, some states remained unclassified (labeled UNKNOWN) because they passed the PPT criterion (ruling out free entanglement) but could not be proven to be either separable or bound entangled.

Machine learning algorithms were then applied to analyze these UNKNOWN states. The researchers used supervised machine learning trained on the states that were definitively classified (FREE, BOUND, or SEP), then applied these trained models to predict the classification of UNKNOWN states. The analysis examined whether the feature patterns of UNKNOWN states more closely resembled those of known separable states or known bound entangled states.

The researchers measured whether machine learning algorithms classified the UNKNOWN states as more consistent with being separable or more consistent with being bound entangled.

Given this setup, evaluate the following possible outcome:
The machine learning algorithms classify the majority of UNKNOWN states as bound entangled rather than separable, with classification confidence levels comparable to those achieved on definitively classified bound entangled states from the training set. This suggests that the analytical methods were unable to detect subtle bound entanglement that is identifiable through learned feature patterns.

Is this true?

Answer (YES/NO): NO